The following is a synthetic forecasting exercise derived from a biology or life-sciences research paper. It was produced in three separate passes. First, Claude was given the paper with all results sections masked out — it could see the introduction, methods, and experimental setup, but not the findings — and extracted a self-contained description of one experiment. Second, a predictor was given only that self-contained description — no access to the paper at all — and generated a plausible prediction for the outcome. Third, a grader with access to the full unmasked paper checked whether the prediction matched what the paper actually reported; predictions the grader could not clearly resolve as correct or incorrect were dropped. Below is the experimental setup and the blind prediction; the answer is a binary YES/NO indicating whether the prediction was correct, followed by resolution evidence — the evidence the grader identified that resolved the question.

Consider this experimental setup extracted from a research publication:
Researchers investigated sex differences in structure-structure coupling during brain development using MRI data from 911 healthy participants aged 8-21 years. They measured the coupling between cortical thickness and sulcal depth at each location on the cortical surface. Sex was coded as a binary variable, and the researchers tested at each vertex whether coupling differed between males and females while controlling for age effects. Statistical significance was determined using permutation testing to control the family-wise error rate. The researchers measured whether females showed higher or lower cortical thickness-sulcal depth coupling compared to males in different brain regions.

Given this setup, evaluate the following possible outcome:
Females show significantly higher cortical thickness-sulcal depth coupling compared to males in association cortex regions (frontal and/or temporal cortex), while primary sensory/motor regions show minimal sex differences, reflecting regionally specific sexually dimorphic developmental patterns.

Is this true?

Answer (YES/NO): NO